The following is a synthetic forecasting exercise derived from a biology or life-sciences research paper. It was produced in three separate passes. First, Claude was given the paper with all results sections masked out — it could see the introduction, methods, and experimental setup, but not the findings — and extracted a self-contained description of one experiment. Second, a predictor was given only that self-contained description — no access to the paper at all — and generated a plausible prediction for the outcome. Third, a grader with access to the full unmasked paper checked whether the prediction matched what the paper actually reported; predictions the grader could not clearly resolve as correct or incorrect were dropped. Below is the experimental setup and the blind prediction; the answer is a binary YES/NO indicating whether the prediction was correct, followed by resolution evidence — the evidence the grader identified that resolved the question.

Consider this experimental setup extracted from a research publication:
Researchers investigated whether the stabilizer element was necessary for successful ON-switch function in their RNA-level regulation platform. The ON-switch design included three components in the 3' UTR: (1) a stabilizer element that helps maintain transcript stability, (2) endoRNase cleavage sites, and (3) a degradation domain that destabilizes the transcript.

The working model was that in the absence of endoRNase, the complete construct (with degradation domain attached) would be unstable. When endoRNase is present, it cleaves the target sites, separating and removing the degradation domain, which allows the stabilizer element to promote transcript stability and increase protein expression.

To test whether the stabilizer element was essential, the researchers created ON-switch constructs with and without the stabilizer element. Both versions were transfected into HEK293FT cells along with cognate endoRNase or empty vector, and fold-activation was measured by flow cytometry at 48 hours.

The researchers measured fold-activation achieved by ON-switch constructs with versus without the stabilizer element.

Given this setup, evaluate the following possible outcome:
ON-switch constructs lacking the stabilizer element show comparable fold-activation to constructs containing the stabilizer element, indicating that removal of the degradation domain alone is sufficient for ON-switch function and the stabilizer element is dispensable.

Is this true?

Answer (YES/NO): NO